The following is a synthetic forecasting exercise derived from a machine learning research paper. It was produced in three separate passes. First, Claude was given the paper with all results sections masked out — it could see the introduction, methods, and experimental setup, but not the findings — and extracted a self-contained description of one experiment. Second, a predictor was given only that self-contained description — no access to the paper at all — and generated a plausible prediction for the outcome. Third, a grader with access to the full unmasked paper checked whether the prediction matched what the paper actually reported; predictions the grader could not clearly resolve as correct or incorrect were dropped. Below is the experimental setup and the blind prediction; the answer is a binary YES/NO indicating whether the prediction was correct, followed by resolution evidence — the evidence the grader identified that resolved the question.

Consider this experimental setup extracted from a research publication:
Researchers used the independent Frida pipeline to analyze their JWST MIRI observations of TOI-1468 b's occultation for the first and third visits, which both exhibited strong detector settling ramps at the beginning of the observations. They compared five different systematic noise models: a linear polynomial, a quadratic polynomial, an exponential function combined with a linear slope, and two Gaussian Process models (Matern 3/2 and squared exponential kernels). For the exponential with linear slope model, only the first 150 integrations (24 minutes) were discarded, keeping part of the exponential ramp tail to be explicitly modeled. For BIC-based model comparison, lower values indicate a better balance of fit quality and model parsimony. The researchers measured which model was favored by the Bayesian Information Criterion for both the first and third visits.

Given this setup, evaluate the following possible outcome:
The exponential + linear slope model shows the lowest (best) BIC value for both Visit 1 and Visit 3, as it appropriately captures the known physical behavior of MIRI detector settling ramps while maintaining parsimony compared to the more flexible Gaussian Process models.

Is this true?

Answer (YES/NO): YES